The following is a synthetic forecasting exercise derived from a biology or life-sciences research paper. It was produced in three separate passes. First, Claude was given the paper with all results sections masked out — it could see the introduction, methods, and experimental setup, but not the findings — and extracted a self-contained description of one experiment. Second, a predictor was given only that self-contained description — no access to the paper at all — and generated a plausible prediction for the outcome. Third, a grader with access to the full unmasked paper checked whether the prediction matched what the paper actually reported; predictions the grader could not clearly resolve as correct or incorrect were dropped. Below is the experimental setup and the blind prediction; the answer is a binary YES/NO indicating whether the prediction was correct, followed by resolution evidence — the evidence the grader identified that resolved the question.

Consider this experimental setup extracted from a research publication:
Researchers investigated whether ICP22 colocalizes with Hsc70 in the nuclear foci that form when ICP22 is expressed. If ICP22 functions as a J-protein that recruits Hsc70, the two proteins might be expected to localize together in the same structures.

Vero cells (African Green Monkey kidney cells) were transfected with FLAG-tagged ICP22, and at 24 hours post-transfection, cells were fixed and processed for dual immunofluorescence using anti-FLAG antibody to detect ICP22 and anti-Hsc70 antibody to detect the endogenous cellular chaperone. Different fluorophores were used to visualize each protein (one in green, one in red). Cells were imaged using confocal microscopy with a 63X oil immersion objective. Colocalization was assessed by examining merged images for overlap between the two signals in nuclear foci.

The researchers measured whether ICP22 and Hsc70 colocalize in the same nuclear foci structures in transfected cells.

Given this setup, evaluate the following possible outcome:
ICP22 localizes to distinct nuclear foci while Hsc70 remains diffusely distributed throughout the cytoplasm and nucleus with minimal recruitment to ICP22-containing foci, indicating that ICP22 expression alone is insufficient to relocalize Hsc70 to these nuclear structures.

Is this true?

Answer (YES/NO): NO